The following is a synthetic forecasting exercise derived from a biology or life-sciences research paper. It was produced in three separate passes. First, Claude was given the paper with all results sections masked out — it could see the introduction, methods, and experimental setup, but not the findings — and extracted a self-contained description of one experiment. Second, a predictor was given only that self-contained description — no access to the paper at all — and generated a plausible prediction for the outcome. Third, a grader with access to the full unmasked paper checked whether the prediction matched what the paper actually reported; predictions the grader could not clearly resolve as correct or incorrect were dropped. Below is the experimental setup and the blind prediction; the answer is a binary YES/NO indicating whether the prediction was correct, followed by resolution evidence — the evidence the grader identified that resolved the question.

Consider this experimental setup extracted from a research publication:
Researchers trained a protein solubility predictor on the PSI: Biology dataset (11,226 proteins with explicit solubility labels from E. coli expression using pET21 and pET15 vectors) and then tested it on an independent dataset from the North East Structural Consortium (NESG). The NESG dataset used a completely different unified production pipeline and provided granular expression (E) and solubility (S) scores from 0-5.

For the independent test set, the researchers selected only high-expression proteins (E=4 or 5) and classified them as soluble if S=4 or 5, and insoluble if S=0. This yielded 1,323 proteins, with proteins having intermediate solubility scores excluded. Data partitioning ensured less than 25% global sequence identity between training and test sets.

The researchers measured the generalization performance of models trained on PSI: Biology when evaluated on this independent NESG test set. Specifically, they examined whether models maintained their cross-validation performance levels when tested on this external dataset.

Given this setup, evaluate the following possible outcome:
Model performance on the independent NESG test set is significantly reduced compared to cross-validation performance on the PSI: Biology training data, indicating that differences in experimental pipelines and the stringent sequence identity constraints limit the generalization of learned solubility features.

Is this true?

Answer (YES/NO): NO